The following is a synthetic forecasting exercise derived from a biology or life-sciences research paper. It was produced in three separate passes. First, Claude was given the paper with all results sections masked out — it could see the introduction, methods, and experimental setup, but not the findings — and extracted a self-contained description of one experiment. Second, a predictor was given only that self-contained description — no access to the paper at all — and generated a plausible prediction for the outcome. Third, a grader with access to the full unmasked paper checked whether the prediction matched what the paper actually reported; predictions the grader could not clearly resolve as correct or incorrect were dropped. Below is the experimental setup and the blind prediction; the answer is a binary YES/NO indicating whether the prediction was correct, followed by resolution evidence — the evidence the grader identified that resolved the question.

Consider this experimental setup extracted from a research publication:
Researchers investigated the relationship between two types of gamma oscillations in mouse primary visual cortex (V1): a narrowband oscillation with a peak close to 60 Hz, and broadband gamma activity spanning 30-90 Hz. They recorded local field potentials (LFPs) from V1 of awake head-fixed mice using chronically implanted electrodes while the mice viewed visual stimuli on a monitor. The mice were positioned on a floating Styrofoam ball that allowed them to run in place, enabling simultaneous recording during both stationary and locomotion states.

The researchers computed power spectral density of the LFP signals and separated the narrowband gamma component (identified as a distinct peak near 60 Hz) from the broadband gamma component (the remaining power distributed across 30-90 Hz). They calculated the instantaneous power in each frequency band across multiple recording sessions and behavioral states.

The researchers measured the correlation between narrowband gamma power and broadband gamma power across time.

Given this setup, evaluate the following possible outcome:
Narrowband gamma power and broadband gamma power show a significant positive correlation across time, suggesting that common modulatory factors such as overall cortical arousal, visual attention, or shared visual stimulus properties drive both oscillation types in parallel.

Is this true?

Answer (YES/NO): NO